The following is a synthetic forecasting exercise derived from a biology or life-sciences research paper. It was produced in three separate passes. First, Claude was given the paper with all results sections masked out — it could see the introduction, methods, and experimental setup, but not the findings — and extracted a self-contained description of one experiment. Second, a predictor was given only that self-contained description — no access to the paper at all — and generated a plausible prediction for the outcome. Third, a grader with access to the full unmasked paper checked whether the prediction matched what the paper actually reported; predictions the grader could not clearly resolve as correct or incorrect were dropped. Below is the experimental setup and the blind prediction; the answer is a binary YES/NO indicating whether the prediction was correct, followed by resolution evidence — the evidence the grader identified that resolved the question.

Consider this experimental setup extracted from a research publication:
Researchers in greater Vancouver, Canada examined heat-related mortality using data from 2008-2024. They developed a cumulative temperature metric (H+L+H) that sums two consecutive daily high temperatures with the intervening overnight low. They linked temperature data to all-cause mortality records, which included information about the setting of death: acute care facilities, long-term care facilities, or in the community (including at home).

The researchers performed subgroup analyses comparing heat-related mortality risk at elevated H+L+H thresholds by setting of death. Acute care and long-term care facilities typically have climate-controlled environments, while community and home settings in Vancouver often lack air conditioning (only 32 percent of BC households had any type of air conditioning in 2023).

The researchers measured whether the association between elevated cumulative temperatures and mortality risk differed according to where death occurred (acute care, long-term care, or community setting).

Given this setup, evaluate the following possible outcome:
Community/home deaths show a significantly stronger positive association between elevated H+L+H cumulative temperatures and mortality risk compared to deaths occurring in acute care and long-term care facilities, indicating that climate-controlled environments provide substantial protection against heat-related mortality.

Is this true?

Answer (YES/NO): YES